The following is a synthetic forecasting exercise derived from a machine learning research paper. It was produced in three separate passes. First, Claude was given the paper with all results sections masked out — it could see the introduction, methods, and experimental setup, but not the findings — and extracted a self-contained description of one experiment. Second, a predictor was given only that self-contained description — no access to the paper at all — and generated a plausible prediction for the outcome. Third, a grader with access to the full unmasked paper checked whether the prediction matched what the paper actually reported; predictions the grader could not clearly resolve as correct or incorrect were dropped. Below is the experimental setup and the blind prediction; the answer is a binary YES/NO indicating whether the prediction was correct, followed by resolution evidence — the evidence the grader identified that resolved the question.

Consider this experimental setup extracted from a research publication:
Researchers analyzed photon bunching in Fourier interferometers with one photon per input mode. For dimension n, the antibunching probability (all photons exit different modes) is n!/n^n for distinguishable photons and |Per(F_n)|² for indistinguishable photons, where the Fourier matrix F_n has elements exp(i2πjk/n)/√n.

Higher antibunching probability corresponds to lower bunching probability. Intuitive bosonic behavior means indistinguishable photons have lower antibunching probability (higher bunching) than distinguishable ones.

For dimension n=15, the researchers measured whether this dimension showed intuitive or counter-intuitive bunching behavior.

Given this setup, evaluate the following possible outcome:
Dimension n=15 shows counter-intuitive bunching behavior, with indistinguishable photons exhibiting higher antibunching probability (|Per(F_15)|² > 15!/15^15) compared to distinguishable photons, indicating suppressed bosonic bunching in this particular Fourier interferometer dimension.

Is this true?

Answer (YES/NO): NO